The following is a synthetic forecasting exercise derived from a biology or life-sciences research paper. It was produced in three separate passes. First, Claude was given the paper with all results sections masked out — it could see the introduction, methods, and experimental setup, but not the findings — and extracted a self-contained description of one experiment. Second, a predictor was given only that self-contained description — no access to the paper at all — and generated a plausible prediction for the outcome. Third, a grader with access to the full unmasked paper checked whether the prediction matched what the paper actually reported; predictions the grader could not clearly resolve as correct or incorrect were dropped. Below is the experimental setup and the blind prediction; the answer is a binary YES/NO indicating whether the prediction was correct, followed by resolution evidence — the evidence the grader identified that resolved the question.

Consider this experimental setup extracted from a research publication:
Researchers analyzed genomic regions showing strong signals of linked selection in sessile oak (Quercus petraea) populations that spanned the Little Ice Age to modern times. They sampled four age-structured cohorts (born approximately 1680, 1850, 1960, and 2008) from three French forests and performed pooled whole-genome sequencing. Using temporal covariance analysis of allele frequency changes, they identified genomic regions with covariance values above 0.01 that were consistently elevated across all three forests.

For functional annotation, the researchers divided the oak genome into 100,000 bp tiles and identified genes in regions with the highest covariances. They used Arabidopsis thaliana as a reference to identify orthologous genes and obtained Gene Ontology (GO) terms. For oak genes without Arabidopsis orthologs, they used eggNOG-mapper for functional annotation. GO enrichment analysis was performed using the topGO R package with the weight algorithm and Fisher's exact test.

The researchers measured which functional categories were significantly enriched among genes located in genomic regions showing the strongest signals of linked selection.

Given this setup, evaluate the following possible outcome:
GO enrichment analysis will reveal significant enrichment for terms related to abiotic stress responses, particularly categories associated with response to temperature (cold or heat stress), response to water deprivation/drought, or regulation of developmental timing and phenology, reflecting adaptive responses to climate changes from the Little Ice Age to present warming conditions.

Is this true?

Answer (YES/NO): NO